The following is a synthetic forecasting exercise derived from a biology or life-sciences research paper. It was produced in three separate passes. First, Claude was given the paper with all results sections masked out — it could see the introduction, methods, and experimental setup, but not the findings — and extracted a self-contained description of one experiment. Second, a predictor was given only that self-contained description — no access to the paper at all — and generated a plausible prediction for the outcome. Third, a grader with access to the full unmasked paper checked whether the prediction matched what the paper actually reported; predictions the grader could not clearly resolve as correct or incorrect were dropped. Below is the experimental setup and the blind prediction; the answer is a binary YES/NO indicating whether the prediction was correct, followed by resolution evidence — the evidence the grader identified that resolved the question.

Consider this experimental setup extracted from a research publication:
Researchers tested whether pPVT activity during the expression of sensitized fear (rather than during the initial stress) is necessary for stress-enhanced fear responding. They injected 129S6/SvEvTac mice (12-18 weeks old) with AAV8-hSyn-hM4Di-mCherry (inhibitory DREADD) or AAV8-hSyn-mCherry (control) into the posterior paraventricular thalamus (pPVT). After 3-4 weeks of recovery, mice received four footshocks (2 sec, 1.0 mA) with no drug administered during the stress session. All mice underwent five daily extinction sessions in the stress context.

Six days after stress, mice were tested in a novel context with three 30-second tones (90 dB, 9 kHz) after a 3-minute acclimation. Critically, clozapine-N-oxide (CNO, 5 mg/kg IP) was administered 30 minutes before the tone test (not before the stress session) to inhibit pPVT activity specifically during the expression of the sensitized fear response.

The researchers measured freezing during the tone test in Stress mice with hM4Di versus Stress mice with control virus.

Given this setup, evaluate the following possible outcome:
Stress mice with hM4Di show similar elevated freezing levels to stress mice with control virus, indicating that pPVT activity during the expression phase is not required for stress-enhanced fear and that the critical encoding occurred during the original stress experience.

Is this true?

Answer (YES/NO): NO